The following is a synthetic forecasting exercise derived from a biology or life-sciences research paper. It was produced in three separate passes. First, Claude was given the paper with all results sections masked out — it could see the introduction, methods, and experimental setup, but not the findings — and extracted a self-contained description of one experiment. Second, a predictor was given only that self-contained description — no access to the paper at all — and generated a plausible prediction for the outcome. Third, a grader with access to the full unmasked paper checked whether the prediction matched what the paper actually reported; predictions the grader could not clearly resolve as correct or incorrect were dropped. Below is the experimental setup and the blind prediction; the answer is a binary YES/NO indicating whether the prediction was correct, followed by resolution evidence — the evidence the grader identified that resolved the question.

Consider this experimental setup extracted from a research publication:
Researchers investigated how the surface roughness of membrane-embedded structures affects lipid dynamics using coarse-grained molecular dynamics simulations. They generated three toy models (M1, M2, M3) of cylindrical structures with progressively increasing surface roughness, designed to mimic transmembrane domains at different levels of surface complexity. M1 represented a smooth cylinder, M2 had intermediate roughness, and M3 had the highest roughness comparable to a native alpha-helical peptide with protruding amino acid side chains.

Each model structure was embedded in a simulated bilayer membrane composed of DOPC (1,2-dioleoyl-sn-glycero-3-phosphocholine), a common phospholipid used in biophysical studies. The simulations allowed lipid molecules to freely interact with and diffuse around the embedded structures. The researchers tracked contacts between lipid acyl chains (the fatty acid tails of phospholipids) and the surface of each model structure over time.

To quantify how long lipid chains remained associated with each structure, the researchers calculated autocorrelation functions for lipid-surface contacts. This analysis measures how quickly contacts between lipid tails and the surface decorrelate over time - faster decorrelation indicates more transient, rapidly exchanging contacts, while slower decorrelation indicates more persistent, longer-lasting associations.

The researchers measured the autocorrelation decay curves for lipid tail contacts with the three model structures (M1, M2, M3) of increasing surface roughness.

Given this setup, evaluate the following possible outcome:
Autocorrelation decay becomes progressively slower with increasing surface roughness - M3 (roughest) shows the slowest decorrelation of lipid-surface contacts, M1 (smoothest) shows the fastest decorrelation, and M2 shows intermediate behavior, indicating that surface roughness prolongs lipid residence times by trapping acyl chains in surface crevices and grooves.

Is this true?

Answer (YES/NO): YES